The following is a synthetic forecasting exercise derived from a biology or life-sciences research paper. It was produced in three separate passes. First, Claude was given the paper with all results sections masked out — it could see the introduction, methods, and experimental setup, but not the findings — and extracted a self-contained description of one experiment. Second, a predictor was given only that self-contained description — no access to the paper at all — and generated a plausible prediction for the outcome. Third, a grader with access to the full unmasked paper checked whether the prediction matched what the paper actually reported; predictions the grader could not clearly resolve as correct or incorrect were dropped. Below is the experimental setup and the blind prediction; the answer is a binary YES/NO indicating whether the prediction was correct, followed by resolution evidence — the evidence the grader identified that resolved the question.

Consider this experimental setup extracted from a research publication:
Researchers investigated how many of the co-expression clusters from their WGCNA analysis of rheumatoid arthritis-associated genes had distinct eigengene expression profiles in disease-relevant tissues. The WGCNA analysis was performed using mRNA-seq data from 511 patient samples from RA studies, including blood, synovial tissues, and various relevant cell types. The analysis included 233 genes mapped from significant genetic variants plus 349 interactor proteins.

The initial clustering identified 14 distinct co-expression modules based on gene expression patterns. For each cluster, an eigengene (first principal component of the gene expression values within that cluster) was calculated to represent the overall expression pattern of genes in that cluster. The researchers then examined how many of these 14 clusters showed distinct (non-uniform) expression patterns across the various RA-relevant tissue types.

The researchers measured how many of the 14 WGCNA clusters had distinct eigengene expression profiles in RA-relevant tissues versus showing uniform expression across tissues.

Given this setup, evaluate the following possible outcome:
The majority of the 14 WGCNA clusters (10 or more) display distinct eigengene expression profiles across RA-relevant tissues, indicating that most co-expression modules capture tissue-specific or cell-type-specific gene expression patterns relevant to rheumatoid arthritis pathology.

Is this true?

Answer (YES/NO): YES